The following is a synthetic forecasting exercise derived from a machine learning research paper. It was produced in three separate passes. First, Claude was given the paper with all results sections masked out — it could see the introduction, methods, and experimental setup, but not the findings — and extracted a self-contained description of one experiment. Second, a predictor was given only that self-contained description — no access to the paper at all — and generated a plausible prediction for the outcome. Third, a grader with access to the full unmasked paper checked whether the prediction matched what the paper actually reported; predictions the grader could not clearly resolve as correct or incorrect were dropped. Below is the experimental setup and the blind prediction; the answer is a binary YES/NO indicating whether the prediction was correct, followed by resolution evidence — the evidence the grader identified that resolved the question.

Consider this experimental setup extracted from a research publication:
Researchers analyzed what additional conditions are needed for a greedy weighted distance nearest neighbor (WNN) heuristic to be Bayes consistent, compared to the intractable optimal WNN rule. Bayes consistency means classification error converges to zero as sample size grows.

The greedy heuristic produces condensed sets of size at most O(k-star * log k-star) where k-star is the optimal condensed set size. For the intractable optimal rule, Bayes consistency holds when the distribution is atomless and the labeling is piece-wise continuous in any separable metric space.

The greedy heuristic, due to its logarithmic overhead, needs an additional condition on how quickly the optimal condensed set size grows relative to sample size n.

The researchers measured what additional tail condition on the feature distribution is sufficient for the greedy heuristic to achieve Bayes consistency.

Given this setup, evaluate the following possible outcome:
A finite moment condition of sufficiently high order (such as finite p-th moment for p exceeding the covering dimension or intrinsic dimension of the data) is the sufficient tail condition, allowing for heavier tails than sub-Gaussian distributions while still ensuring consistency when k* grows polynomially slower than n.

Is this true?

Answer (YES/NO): NO